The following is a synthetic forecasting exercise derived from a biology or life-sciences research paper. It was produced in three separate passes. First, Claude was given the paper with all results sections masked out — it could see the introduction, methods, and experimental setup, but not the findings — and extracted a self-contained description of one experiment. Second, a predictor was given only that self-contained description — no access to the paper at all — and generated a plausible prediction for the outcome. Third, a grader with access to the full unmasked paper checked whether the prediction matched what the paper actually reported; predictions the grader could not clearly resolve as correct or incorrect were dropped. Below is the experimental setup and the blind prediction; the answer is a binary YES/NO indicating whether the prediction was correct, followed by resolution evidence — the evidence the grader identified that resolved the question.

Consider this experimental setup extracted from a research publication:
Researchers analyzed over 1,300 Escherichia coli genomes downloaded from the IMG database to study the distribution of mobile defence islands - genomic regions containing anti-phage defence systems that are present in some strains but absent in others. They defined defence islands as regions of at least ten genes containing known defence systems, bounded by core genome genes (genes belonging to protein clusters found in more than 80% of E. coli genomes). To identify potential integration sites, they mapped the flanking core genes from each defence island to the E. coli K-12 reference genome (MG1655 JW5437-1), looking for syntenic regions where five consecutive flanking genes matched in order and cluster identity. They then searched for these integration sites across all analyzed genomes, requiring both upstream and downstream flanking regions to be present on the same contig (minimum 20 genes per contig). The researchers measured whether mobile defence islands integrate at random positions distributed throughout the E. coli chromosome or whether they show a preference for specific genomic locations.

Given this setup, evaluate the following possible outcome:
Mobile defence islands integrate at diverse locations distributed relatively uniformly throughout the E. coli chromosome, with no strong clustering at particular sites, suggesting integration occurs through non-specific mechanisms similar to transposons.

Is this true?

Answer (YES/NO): NO